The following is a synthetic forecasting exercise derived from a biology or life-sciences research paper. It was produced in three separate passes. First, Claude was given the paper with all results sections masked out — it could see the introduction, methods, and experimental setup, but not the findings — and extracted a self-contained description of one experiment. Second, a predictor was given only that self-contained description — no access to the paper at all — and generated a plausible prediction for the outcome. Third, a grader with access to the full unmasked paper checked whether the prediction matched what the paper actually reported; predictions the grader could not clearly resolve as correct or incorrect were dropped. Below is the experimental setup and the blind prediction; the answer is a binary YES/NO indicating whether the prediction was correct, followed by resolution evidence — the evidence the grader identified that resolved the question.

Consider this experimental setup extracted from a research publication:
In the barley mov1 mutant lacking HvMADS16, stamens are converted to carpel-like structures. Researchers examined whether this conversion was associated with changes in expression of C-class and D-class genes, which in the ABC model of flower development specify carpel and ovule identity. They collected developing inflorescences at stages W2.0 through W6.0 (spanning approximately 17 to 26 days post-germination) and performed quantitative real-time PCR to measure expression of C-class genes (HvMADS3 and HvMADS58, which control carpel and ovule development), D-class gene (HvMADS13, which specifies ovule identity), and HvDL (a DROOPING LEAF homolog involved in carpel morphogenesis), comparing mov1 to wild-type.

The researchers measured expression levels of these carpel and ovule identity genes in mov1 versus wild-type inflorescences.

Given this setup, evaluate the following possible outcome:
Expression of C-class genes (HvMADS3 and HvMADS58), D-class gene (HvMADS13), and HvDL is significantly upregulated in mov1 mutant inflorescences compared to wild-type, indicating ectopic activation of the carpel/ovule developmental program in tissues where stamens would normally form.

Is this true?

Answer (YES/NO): YES